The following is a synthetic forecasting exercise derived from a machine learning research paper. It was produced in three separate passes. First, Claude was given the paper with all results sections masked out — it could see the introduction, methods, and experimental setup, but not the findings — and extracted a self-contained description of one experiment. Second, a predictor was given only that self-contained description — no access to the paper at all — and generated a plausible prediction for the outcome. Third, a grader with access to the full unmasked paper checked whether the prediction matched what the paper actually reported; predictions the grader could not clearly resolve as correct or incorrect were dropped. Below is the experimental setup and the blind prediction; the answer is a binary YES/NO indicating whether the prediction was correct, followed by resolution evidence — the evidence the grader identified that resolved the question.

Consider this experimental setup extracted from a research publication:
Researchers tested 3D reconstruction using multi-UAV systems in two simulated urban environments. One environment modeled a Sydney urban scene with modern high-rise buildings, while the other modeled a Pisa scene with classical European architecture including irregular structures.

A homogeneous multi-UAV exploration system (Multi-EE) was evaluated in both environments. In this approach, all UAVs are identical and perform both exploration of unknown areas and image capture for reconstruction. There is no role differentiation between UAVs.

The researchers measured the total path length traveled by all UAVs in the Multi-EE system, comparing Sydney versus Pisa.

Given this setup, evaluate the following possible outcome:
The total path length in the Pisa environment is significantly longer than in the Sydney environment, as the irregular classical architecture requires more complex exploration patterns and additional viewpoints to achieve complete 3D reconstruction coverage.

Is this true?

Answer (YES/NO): NO